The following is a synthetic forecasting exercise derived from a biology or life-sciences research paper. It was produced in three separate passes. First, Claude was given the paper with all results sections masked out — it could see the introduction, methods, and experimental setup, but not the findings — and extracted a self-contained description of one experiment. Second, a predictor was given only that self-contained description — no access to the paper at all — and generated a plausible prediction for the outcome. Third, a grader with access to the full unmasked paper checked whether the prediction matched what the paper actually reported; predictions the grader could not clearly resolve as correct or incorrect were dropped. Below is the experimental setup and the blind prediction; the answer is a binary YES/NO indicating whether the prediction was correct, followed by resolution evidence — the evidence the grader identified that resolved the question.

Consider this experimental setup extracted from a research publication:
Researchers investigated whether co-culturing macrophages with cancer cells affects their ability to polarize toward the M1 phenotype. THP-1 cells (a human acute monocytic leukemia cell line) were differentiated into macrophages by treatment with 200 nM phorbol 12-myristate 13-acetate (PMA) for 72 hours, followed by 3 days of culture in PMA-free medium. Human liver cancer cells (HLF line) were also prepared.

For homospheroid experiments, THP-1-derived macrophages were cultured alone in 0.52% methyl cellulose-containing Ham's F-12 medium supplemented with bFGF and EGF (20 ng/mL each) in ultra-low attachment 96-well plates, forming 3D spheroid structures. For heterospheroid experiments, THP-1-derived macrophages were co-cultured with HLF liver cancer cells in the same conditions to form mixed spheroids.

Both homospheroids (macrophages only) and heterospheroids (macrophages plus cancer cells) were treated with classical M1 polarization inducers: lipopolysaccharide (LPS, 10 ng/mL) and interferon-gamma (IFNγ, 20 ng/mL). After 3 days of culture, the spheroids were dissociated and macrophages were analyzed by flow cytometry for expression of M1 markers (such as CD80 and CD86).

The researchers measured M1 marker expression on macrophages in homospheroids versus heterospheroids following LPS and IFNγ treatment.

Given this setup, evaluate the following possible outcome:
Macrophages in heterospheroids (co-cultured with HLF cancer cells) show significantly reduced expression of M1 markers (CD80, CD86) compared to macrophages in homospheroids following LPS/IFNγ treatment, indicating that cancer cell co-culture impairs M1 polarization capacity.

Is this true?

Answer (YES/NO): YES